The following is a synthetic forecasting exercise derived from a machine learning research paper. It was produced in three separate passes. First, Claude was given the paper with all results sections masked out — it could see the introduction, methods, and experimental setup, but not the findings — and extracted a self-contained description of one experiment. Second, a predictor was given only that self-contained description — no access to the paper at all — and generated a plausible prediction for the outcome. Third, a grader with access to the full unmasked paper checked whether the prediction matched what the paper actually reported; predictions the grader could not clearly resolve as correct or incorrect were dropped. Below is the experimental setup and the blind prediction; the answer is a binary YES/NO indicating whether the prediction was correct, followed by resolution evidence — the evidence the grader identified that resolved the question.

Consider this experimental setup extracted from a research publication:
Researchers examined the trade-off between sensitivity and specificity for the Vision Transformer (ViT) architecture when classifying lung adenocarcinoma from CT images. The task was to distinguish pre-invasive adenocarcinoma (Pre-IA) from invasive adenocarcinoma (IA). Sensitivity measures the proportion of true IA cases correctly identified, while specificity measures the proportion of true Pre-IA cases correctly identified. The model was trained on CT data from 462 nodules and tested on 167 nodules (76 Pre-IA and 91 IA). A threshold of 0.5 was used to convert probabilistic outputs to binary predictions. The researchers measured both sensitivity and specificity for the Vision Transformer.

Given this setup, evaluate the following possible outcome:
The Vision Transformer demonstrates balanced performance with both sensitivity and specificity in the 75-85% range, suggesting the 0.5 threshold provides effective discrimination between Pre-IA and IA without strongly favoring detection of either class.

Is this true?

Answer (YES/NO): NO